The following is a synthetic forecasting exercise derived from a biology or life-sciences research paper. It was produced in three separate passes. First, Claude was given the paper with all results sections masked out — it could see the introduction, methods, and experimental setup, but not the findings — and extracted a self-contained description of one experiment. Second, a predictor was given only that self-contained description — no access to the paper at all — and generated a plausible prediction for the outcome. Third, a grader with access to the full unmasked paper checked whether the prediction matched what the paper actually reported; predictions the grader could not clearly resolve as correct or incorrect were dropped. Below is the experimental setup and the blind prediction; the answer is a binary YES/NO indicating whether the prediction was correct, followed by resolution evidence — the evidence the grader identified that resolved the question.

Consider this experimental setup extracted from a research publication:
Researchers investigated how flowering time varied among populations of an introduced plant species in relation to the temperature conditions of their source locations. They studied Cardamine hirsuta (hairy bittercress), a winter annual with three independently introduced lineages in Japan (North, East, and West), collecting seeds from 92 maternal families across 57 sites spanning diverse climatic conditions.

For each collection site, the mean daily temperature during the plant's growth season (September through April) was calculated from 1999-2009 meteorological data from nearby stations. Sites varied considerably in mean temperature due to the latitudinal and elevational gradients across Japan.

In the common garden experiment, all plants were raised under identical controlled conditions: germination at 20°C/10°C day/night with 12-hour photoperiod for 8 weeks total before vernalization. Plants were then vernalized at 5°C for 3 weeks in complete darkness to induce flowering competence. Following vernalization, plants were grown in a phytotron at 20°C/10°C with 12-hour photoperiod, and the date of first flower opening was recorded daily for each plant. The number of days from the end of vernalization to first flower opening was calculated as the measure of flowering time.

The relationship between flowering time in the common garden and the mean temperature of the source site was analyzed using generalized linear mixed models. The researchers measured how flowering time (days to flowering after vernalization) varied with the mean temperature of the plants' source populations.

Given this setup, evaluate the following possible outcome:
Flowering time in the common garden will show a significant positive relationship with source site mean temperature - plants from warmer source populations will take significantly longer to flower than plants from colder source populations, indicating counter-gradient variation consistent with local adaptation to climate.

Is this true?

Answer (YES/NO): NO